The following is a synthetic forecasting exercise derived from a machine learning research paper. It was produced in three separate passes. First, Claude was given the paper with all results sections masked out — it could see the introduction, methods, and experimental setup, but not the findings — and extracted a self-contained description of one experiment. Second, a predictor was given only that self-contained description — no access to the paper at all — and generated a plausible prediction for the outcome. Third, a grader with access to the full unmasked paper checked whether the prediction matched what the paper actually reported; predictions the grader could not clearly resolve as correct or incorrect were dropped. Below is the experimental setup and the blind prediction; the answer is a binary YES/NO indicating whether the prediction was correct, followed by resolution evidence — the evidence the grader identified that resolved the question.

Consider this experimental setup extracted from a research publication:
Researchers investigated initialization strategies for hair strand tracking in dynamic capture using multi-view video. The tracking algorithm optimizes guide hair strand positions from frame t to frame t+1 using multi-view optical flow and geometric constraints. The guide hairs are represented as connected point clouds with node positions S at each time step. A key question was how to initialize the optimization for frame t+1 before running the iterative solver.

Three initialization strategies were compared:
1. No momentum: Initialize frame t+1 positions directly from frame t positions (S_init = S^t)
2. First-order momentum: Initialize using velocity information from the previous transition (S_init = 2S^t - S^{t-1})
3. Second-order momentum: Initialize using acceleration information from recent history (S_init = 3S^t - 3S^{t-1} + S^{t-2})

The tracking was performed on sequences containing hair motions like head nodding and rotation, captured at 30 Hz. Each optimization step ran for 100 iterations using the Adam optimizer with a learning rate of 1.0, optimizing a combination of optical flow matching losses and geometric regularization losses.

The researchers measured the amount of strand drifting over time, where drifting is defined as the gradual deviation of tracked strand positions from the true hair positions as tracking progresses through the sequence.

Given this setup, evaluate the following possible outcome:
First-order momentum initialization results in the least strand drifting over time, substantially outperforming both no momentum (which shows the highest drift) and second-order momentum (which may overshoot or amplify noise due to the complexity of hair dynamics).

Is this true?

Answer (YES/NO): NO